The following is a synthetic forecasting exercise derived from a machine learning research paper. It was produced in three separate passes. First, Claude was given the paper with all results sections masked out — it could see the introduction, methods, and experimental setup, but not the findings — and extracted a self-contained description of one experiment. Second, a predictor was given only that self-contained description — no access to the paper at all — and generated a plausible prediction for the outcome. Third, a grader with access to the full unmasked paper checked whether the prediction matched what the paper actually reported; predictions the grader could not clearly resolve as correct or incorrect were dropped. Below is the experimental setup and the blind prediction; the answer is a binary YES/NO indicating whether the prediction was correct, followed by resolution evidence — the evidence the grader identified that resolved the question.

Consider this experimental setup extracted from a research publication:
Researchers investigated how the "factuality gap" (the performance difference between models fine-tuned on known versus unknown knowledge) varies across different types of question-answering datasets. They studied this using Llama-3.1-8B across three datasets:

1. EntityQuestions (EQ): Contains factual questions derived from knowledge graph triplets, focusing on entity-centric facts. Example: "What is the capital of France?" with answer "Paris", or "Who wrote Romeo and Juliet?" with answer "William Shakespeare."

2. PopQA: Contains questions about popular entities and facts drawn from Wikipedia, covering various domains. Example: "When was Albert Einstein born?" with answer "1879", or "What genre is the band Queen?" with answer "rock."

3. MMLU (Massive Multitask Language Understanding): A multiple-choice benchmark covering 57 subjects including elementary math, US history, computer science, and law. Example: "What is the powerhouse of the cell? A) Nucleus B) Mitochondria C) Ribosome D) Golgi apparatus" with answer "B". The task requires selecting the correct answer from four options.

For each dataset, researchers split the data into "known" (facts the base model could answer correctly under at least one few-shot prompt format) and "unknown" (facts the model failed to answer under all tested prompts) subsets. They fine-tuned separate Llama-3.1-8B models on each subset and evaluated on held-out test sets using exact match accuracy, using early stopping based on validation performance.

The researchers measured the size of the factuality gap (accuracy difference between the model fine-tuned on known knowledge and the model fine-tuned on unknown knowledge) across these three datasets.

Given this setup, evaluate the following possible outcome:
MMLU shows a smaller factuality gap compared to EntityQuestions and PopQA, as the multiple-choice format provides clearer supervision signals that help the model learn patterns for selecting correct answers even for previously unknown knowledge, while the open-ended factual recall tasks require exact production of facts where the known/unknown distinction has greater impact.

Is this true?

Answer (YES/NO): YES